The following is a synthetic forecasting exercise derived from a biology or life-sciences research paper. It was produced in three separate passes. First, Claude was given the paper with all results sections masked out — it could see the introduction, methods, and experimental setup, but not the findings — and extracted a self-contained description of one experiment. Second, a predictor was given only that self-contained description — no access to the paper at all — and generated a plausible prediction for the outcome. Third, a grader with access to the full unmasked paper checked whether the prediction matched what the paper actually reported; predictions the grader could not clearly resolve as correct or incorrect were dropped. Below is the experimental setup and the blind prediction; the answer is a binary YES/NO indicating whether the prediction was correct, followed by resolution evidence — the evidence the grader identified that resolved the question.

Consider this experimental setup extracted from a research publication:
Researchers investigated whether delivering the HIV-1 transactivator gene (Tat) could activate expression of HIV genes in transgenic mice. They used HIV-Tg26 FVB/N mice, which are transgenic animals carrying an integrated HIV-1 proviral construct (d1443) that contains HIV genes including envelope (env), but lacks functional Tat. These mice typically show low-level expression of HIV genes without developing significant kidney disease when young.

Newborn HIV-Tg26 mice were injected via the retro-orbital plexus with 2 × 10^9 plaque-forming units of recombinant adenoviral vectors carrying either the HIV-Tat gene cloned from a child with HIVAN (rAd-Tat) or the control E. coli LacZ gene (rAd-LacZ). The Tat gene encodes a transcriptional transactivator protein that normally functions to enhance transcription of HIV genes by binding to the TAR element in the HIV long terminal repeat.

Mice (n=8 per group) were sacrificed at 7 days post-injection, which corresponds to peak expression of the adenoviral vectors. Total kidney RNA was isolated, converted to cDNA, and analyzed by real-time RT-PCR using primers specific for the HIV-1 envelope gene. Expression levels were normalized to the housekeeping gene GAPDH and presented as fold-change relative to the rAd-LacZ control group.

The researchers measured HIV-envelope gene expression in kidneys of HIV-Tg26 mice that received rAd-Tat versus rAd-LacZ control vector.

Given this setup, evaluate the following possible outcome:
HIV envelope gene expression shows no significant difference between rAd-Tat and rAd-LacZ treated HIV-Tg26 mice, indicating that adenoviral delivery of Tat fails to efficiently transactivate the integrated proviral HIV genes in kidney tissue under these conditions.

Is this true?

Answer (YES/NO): NO